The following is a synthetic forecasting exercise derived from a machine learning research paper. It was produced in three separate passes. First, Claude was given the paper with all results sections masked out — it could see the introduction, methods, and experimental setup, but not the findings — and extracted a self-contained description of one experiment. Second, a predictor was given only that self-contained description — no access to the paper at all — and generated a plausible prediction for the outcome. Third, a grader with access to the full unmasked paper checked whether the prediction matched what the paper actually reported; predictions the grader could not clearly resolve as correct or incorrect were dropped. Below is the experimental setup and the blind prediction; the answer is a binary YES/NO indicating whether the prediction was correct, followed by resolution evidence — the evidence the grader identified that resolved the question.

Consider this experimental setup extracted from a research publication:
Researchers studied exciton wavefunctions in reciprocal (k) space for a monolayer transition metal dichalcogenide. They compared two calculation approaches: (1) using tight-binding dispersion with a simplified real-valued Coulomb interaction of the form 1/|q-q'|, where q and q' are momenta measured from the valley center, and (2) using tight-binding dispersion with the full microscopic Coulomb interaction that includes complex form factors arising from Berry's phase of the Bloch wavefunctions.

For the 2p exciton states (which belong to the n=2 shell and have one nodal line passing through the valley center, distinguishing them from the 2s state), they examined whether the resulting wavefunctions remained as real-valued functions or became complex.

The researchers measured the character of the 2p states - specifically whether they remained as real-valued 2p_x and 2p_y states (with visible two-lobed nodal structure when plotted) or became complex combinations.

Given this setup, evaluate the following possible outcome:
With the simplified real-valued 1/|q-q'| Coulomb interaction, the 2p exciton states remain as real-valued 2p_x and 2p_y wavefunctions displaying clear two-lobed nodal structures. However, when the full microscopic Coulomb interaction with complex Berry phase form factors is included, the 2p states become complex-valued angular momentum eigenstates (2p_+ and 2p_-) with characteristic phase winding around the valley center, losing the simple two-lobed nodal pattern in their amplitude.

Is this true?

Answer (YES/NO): YES